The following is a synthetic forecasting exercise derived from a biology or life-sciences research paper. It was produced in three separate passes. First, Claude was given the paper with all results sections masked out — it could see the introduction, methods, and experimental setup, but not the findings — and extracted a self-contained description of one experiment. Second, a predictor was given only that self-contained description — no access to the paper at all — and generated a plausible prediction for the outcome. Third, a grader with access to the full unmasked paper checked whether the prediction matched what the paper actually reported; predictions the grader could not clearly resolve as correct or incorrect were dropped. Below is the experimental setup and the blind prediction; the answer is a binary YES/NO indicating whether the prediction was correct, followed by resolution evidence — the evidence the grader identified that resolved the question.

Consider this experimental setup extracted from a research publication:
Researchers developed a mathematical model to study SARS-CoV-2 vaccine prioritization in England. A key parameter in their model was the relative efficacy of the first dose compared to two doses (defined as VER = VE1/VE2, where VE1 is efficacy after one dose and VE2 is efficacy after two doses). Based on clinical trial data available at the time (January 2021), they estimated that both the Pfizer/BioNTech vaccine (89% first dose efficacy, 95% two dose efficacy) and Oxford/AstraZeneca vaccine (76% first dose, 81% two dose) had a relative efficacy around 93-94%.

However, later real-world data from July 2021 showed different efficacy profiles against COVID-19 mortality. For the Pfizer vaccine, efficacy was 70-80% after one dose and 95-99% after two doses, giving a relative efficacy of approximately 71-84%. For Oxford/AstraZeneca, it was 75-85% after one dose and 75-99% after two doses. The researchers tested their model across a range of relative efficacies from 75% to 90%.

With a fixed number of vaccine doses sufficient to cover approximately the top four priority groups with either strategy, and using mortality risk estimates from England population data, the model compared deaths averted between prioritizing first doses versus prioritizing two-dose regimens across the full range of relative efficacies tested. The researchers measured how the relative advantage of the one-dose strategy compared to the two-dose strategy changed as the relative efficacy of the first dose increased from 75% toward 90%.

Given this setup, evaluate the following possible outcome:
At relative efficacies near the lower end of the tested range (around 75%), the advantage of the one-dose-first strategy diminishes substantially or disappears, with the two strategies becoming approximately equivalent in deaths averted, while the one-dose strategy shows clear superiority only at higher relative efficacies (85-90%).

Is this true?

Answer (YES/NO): NO